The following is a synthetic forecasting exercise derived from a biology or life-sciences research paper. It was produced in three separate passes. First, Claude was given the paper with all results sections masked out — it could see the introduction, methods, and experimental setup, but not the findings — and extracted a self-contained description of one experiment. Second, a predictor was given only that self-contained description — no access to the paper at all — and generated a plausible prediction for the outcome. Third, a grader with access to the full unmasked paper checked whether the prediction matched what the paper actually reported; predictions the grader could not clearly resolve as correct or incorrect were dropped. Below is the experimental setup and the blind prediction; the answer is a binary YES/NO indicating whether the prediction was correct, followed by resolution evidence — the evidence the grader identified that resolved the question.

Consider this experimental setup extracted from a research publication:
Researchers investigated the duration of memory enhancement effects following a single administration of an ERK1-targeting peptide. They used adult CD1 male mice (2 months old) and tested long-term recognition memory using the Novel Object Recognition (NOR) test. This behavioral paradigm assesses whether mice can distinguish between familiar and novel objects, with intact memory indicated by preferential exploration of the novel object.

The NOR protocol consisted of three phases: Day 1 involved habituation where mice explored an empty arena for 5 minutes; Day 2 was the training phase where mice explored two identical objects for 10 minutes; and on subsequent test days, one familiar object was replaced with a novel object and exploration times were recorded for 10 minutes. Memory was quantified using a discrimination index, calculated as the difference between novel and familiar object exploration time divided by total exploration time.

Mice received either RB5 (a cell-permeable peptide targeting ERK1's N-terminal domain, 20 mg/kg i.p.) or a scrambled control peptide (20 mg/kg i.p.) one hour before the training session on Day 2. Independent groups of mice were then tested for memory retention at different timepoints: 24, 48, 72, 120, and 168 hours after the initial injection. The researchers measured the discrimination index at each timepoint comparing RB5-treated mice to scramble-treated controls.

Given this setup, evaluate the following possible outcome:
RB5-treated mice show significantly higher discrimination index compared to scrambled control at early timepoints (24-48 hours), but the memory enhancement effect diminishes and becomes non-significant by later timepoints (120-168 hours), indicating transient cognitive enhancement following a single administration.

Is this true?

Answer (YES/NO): NO